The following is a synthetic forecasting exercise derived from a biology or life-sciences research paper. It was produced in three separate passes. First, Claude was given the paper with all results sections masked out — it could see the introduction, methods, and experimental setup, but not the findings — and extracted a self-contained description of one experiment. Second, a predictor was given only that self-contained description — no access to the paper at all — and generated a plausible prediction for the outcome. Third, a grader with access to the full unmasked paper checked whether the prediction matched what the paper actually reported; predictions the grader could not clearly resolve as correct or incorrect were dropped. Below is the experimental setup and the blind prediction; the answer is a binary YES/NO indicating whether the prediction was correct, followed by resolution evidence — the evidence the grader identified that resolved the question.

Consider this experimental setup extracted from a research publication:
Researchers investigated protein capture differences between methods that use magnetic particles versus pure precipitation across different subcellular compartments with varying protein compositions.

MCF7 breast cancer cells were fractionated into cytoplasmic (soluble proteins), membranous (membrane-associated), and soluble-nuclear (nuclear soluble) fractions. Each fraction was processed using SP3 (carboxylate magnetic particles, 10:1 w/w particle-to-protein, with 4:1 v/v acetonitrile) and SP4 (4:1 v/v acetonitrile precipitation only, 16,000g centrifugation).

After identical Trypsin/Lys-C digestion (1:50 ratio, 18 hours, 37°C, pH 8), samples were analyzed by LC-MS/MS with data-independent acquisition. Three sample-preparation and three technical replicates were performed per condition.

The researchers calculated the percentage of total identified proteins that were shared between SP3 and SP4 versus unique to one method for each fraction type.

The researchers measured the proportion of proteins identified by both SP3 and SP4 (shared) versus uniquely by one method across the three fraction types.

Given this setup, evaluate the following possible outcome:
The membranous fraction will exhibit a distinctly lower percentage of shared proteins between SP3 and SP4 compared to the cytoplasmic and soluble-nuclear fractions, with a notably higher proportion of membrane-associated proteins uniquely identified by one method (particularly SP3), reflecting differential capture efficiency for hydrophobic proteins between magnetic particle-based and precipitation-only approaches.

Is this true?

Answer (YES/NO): NO